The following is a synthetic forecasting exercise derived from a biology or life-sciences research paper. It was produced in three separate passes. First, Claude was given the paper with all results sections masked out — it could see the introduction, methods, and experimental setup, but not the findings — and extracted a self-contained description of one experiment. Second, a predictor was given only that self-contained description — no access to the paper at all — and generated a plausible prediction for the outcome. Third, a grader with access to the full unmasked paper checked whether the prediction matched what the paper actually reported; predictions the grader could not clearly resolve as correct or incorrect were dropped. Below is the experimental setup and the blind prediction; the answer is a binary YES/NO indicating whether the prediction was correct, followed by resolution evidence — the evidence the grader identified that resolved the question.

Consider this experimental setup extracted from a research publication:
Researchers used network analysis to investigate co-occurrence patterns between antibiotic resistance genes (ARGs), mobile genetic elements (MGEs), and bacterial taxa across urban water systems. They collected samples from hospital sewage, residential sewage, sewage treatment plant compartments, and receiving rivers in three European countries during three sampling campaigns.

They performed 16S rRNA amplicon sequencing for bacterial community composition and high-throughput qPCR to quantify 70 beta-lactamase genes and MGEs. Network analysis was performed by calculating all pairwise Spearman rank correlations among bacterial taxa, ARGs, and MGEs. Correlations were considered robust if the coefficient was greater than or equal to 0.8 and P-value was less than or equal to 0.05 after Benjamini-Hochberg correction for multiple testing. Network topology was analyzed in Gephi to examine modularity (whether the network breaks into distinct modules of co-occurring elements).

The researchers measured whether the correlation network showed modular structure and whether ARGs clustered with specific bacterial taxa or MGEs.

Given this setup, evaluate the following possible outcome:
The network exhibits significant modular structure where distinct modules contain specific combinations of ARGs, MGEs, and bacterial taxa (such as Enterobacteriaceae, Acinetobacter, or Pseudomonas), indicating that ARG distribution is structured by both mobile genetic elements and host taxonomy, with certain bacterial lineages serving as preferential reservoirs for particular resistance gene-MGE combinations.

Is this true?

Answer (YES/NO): YES